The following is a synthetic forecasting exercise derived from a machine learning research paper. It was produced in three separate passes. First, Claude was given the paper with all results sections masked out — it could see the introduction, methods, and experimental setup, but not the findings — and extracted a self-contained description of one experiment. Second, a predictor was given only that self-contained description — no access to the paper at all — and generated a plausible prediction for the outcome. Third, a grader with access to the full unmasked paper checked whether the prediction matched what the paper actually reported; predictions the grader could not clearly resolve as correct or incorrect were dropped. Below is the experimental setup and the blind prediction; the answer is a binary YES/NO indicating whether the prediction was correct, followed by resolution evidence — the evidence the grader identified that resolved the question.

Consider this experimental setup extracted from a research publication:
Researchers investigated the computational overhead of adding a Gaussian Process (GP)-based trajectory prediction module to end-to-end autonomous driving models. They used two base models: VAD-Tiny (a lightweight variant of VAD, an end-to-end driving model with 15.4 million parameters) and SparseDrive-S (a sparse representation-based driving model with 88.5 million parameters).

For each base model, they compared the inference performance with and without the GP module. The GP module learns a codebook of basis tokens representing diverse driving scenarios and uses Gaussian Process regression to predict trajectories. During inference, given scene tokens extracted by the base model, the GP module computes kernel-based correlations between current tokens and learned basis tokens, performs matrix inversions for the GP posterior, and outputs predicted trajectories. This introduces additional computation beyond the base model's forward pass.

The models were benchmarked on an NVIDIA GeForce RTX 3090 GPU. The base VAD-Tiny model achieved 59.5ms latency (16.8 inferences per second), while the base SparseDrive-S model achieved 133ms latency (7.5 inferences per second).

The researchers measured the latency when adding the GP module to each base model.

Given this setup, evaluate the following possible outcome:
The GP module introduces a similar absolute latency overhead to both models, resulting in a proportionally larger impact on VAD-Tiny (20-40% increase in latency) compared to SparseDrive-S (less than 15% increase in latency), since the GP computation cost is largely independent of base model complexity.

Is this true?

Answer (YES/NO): NO